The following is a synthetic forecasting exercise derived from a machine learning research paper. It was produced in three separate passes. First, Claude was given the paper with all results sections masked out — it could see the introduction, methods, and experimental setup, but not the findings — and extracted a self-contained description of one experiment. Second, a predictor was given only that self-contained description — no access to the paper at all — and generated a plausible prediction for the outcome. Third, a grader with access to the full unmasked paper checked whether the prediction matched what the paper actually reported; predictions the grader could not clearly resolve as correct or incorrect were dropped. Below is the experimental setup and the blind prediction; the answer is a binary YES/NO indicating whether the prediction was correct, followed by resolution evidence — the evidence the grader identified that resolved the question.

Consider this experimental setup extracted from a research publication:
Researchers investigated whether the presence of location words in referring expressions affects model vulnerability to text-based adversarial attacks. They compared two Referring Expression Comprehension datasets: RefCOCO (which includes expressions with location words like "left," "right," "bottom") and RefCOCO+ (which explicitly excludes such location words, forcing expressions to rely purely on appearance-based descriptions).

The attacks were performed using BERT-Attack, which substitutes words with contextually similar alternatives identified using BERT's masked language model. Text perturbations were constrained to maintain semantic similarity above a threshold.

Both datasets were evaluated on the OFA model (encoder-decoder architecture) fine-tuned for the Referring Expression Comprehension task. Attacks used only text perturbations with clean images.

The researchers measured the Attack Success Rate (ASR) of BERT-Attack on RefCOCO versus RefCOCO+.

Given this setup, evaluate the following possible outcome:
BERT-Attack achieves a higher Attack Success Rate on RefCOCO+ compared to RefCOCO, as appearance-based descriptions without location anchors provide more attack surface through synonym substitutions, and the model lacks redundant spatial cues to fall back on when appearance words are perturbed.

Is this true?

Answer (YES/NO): NO